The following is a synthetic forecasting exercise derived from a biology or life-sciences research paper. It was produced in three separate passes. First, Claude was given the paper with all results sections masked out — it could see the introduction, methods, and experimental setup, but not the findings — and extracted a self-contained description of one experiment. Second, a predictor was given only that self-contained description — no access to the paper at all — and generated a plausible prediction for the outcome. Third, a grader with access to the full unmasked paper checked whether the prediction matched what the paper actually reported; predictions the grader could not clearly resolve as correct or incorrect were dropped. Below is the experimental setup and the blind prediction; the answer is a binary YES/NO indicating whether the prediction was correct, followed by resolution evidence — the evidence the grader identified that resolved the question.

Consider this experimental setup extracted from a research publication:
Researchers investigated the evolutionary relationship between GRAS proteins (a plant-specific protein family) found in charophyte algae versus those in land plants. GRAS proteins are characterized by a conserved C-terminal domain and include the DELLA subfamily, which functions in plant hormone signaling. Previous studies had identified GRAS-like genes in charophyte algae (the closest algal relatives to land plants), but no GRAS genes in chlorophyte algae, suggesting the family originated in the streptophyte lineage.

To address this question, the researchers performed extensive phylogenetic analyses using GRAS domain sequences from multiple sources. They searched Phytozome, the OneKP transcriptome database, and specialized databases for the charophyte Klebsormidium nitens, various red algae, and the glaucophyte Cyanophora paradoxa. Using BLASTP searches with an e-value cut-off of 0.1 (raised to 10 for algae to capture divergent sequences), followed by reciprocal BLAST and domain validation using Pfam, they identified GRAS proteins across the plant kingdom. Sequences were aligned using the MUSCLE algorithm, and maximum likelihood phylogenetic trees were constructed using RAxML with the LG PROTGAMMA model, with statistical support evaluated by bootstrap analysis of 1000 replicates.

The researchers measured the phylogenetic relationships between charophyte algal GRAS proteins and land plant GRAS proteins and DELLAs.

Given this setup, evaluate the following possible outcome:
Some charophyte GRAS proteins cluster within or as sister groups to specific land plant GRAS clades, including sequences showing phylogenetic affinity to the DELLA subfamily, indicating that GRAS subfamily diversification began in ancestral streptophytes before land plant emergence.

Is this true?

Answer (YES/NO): NO